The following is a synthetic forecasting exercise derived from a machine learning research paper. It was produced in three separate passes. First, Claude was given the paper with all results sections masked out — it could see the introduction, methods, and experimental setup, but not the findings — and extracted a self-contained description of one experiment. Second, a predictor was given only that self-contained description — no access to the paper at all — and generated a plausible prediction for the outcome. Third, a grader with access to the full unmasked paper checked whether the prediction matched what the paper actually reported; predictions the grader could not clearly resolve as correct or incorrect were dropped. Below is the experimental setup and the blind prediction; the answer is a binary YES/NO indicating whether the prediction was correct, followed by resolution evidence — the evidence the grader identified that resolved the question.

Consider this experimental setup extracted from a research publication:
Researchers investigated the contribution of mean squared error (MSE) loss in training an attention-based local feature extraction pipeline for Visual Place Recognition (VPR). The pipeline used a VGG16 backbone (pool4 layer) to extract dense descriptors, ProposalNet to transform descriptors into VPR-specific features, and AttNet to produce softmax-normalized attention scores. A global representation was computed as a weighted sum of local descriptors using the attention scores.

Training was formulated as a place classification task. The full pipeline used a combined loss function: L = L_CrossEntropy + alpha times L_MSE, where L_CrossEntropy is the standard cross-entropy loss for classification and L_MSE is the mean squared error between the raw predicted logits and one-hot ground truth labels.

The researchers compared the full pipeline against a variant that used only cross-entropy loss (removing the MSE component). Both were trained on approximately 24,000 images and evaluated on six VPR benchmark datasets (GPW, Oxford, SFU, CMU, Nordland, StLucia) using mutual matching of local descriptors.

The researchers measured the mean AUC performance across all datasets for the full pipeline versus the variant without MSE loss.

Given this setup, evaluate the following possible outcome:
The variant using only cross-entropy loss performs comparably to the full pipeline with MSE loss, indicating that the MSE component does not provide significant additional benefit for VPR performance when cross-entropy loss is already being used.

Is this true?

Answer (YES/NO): YES